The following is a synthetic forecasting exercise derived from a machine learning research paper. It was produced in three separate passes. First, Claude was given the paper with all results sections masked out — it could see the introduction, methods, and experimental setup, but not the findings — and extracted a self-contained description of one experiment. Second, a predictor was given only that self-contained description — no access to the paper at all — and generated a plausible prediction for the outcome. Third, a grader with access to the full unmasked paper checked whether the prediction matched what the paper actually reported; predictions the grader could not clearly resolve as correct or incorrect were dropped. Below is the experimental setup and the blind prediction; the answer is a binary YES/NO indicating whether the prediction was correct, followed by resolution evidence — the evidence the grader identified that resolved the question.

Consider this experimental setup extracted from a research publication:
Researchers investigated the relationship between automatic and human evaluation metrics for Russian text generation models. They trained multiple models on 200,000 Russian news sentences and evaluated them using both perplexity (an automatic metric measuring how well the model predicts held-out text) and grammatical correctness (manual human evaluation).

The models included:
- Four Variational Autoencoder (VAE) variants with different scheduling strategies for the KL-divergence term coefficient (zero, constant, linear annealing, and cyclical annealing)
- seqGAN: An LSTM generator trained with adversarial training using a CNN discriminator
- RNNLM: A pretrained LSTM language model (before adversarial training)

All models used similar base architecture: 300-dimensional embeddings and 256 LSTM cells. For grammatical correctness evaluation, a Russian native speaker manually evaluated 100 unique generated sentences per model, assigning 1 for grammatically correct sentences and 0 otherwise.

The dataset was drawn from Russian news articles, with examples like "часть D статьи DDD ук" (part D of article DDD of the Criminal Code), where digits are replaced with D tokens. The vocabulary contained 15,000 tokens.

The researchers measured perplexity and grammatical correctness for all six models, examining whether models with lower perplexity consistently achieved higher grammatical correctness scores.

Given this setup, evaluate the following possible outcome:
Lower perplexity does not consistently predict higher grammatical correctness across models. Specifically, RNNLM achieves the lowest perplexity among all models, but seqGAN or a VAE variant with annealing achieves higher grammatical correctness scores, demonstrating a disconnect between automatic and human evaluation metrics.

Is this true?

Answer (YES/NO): NO